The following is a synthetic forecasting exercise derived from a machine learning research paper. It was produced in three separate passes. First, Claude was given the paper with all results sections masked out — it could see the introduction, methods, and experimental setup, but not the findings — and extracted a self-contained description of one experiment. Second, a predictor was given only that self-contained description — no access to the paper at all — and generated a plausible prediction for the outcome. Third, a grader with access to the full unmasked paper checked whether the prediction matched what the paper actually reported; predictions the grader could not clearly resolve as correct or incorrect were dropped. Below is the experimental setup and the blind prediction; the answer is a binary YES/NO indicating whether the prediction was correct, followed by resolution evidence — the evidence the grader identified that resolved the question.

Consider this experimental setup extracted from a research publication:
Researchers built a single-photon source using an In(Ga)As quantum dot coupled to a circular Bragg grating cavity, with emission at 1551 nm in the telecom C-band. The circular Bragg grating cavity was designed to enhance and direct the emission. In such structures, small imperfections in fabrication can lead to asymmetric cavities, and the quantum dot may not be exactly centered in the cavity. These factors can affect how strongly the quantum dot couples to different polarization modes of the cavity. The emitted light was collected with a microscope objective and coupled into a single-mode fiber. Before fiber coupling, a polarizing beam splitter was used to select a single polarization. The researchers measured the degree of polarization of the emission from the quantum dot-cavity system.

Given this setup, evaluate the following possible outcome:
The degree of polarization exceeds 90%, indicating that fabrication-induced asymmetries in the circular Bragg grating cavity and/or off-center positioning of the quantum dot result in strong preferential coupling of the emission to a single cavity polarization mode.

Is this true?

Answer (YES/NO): YES